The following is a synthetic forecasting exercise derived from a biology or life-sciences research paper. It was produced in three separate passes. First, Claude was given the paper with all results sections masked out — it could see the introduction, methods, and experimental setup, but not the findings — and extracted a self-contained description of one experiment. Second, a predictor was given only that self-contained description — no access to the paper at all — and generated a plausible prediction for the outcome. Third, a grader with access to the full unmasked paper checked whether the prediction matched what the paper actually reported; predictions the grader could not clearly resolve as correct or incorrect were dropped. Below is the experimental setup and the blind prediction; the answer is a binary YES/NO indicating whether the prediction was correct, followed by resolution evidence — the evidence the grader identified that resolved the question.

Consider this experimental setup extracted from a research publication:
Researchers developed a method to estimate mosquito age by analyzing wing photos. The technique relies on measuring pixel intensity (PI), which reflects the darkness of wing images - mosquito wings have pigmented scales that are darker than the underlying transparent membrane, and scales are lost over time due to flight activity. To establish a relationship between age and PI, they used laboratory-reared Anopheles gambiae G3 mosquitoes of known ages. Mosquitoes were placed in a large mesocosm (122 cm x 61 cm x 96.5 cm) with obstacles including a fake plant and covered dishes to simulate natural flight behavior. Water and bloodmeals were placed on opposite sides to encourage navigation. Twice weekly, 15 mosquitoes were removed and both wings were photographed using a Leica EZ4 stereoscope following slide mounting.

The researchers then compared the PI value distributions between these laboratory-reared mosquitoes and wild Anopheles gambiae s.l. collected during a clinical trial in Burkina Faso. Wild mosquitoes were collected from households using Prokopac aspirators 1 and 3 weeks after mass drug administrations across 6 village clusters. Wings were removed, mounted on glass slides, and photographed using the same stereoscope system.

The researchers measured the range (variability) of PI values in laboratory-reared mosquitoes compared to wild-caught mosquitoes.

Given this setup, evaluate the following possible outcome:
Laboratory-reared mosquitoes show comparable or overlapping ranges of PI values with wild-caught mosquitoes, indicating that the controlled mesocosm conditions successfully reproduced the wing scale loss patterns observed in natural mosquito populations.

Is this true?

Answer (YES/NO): NO